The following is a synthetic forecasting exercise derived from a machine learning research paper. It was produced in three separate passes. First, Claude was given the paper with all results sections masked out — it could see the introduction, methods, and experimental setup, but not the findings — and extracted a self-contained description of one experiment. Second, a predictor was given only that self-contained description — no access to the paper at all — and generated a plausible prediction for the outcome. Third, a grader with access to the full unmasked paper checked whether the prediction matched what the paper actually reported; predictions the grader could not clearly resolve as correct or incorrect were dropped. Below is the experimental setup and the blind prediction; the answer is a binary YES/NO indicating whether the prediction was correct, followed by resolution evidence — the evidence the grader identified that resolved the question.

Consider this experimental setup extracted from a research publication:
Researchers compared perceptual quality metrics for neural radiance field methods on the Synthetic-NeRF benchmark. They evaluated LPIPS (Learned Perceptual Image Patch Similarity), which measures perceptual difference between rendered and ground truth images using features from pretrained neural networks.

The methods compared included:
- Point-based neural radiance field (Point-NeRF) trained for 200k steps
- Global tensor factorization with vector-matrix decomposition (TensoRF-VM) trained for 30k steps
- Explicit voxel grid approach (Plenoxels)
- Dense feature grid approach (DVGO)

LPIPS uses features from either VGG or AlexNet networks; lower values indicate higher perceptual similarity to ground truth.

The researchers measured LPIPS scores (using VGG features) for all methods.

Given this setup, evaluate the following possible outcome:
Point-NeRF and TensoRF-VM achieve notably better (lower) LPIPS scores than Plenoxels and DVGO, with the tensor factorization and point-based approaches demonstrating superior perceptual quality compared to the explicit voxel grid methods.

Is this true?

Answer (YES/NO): NO